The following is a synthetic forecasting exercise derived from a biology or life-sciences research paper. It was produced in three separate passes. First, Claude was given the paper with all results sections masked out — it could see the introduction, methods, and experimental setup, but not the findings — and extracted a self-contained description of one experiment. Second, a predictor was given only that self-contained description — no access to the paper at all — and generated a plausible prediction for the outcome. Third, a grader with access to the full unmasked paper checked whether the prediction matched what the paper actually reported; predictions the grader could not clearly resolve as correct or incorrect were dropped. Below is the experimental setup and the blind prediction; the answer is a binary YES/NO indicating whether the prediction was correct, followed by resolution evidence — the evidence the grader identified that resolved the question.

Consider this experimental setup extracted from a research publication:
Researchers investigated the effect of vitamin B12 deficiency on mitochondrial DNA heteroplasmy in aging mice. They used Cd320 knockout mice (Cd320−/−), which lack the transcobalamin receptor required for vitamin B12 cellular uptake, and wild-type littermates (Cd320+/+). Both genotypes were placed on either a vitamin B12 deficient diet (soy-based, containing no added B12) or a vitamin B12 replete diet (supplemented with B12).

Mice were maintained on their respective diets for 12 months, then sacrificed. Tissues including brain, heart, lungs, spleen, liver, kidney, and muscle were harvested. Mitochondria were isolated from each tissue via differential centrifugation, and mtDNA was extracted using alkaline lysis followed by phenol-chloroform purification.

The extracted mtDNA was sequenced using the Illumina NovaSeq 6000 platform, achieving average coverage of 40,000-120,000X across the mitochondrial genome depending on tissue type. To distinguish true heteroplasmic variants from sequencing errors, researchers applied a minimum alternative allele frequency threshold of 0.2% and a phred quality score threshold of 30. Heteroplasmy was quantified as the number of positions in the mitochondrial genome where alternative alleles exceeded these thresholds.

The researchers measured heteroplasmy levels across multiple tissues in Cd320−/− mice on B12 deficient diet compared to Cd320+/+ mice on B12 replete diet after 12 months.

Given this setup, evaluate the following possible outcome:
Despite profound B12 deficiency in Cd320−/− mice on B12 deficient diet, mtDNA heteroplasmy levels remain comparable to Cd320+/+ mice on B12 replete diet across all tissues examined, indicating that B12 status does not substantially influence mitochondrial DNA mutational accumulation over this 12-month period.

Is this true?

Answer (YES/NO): NO